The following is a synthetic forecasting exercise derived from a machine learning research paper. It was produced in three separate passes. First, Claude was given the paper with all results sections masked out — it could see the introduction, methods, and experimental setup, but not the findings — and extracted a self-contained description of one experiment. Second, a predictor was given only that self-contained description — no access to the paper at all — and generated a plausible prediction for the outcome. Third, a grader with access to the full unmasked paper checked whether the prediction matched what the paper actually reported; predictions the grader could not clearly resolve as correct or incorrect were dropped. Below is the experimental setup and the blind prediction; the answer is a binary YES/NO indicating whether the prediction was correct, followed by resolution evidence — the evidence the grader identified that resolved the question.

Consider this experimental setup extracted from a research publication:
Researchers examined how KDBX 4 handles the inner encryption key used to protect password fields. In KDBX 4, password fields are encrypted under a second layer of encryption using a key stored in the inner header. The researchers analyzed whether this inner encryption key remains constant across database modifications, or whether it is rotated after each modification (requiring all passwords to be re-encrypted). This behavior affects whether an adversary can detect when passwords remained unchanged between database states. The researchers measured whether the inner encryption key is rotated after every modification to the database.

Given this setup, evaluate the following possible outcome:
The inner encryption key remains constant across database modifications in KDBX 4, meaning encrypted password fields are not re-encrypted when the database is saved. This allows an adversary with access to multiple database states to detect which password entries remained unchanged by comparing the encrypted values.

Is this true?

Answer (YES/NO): NO